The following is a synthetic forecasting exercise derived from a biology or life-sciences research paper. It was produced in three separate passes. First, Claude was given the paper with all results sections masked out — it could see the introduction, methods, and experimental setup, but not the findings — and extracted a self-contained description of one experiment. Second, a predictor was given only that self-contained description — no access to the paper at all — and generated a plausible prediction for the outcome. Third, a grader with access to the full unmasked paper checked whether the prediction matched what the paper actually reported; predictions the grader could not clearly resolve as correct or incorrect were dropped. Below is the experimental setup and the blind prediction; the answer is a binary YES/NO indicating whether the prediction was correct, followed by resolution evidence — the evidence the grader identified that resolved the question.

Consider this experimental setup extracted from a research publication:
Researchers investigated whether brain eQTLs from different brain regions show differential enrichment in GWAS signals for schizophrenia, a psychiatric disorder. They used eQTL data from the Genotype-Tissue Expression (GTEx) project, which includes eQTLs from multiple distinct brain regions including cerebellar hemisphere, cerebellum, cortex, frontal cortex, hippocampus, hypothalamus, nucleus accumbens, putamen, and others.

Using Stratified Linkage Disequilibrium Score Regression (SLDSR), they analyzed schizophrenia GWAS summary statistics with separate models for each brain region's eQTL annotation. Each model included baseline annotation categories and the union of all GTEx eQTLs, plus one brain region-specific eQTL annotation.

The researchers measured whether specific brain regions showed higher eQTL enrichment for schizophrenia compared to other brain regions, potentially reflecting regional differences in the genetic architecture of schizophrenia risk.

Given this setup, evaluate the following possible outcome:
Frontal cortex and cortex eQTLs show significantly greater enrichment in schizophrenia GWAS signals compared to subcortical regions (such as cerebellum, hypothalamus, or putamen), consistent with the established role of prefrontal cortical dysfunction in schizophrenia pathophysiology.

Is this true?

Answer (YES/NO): NO